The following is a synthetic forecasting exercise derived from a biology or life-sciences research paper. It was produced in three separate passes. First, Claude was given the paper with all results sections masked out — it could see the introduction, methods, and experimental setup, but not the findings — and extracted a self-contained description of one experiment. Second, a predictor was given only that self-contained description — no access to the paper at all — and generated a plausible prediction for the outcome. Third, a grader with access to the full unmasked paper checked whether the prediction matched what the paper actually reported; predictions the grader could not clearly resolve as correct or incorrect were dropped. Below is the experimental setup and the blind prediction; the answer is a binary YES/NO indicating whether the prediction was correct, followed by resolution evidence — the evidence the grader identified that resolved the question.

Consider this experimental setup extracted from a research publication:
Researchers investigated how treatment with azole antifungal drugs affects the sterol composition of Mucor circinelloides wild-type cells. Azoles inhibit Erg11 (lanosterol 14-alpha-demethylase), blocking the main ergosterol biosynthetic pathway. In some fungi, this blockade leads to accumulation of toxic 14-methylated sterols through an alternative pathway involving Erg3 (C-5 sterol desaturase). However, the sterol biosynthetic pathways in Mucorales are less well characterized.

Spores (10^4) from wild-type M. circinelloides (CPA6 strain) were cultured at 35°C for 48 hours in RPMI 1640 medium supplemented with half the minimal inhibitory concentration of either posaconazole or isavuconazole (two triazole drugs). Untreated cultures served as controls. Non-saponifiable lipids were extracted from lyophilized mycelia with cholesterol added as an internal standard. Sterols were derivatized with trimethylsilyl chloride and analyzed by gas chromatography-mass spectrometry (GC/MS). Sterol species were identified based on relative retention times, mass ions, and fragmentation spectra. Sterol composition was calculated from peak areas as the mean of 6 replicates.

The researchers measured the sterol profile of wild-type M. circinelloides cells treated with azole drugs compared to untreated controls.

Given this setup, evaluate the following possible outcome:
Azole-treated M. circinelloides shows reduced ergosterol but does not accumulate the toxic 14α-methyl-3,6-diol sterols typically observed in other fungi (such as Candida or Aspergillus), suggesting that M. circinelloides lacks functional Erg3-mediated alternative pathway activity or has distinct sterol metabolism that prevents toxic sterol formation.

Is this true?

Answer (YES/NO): YES